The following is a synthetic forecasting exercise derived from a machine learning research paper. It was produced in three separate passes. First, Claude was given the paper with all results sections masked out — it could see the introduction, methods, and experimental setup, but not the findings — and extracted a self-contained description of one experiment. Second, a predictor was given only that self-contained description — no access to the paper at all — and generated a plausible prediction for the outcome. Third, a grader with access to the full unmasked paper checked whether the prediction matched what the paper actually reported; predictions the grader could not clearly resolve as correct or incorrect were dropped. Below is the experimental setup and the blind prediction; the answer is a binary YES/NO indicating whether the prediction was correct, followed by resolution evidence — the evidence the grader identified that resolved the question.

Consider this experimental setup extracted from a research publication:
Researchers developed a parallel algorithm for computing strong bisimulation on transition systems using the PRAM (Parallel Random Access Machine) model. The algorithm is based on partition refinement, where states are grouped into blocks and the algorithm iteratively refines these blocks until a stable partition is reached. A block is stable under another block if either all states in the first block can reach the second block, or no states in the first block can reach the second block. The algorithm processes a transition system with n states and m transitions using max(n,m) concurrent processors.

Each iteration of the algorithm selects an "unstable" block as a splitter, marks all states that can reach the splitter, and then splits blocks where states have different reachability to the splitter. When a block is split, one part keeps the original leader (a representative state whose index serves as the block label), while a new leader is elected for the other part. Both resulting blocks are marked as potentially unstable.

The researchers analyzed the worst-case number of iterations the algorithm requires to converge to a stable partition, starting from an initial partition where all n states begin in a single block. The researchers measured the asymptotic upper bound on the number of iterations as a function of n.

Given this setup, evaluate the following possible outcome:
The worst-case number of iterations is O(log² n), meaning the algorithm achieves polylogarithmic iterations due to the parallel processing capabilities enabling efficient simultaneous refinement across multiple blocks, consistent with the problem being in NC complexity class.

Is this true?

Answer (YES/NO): NO